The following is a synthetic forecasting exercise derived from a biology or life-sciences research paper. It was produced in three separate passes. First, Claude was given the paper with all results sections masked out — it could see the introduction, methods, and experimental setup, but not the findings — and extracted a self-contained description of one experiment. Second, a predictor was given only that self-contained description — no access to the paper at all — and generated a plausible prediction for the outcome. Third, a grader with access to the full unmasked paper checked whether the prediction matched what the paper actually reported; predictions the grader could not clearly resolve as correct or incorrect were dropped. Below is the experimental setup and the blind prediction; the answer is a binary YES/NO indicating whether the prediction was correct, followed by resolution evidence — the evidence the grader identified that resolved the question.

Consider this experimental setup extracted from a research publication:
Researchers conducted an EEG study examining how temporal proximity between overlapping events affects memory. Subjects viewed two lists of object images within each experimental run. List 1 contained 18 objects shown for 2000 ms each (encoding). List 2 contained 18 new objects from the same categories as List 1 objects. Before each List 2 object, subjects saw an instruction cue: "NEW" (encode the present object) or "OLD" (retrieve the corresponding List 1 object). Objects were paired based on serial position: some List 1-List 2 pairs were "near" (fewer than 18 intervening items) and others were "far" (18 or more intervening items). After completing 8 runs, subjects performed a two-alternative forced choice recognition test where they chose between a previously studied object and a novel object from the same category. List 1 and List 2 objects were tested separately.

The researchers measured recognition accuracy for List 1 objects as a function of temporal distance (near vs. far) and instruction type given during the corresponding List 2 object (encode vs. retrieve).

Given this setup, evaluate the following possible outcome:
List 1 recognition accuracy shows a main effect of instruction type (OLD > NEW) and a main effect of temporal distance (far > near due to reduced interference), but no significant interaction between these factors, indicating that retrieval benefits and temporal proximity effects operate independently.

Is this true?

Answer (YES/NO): NO